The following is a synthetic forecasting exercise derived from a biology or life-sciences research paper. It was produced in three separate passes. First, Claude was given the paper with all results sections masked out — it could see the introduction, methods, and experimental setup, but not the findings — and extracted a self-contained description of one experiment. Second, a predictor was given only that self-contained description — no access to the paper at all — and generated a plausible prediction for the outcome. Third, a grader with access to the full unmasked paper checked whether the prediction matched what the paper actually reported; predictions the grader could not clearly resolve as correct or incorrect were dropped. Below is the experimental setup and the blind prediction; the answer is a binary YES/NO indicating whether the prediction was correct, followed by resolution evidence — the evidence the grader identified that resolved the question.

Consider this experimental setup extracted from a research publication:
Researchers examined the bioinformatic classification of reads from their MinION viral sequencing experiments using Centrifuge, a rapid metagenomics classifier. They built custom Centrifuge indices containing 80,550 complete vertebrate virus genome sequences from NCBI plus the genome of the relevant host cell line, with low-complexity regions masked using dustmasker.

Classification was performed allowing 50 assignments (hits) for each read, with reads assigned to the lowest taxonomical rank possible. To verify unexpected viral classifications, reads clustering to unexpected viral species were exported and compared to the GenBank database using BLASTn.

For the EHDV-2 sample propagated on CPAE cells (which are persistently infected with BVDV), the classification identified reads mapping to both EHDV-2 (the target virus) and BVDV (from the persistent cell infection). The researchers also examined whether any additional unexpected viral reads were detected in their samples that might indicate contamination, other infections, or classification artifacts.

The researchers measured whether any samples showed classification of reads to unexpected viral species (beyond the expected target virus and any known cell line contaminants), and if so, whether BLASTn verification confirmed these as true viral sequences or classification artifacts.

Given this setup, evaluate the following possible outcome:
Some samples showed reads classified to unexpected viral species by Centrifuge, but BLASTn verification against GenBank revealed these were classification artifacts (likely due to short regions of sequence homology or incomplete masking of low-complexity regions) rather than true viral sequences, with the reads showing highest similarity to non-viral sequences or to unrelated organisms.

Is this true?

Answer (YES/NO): YES